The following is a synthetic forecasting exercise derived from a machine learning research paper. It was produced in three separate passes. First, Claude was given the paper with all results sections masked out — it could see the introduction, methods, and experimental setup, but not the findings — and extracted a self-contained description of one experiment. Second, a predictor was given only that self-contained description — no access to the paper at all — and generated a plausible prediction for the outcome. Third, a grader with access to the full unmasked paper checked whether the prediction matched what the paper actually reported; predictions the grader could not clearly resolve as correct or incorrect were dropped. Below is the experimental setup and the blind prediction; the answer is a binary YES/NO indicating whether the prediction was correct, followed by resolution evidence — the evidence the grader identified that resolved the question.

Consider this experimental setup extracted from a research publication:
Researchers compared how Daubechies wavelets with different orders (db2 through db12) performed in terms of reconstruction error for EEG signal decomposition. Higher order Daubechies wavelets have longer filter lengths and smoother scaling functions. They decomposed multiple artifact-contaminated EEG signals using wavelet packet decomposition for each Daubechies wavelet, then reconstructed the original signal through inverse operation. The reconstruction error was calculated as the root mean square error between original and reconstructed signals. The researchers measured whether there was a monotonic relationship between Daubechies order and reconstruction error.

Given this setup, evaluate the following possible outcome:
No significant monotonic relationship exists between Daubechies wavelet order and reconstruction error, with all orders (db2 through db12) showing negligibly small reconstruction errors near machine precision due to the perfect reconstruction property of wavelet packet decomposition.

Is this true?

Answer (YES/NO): YES